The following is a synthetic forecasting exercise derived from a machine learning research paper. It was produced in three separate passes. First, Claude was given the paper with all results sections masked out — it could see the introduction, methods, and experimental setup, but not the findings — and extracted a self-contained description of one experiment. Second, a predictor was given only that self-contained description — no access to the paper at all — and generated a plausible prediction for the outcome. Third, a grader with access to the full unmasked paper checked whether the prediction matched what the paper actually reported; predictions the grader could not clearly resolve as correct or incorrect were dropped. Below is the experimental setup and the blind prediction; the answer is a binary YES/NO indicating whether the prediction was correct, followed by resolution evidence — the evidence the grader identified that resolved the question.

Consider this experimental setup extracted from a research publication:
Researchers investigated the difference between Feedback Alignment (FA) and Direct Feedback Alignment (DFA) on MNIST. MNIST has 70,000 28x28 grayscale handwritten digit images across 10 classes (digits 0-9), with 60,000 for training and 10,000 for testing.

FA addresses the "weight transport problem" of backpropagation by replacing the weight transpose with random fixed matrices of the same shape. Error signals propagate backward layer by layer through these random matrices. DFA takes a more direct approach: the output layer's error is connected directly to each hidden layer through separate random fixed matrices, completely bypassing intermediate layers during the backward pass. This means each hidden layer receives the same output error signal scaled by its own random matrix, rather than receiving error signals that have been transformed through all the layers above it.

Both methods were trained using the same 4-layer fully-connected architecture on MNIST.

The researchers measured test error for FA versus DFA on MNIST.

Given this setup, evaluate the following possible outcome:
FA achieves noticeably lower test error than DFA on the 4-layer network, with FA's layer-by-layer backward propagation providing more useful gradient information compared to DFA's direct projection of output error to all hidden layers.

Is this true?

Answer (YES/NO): YES